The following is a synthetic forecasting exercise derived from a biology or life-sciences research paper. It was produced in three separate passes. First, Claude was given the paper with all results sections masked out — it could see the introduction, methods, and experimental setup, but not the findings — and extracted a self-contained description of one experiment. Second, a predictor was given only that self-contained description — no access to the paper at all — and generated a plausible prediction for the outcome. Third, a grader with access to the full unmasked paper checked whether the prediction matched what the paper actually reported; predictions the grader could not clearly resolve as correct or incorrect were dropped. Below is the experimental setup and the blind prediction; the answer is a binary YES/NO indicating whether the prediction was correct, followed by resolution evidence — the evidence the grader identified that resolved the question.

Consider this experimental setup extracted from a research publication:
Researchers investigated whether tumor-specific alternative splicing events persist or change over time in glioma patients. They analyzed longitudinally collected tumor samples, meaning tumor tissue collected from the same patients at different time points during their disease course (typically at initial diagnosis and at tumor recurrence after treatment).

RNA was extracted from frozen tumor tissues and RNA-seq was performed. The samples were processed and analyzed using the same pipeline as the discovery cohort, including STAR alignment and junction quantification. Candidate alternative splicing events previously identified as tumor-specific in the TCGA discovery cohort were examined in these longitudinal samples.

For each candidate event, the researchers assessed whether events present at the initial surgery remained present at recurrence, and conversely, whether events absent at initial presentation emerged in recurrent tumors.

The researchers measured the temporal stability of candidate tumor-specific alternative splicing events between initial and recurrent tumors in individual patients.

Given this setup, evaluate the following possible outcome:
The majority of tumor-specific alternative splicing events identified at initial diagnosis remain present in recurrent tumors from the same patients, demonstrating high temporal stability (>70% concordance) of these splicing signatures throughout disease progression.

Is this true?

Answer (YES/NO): NO